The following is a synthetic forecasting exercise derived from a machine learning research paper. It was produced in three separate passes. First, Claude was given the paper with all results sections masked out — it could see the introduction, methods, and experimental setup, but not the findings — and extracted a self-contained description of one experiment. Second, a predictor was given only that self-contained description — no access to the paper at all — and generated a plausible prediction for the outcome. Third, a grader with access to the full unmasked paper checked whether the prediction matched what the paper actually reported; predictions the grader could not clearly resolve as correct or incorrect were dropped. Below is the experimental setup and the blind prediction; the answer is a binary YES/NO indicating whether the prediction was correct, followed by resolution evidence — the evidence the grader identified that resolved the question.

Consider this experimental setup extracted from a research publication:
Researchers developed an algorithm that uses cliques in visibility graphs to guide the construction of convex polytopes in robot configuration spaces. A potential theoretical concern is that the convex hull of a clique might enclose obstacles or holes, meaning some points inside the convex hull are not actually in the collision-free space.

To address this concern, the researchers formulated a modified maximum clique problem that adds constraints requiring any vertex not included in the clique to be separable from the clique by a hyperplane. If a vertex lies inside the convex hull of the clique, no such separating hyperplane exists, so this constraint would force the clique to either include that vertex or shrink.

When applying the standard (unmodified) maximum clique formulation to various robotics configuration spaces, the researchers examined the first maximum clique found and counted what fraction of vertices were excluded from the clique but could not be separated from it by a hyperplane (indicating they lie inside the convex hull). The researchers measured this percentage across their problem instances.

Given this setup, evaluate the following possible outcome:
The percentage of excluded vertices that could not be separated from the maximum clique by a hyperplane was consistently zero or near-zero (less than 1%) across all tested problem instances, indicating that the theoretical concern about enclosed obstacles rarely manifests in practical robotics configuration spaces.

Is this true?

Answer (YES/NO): YES